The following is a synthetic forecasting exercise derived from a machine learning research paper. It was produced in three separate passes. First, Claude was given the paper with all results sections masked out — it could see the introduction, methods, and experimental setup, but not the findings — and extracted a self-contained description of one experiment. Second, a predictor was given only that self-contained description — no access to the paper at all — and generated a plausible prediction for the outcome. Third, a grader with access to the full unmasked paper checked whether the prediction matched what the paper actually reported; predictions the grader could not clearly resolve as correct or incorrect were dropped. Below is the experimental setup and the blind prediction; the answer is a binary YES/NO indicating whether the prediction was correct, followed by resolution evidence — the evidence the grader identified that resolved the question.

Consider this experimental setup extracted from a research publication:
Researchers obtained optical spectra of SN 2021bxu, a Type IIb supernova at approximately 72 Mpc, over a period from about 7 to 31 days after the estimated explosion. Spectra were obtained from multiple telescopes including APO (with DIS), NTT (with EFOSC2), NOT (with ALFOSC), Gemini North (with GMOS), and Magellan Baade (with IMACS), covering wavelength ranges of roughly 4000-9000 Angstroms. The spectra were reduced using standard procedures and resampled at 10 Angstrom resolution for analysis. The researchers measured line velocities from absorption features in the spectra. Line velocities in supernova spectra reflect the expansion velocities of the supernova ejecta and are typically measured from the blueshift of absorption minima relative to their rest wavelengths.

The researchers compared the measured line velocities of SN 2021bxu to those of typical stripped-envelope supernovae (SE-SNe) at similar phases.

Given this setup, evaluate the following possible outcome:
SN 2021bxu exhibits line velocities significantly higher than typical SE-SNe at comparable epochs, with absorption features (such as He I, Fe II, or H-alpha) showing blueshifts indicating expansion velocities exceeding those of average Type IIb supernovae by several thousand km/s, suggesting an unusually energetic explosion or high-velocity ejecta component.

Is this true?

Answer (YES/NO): NO